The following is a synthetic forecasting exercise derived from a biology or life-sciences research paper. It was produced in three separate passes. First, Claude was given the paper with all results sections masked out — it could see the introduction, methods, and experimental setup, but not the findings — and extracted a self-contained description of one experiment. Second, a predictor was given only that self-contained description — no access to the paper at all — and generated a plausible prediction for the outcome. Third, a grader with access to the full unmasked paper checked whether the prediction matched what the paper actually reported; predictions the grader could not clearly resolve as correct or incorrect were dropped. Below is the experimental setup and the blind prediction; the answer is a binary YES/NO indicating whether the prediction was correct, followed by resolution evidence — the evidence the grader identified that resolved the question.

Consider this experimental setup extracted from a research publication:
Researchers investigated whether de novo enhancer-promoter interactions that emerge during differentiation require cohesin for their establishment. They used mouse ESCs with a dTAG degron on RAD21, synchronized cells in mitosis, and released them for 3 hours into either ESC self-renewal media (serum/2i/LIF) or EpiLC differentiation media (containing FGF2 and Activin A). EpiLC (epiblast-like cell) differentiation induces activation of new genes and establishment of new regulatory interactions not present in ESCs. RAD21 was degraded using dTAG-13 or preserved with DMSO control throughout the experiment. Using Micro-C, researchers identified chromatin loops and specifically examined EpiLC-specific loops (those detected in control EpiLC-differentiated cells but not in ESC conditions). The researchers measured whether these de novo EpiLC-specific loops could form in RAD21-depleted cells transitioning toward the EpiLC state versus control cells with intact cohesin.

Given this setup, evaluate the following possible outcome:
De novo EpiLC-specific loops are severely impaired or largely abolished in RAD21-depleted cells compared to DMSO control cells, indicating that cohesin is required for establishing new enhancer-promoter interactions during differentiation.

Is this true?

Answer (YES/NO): YES